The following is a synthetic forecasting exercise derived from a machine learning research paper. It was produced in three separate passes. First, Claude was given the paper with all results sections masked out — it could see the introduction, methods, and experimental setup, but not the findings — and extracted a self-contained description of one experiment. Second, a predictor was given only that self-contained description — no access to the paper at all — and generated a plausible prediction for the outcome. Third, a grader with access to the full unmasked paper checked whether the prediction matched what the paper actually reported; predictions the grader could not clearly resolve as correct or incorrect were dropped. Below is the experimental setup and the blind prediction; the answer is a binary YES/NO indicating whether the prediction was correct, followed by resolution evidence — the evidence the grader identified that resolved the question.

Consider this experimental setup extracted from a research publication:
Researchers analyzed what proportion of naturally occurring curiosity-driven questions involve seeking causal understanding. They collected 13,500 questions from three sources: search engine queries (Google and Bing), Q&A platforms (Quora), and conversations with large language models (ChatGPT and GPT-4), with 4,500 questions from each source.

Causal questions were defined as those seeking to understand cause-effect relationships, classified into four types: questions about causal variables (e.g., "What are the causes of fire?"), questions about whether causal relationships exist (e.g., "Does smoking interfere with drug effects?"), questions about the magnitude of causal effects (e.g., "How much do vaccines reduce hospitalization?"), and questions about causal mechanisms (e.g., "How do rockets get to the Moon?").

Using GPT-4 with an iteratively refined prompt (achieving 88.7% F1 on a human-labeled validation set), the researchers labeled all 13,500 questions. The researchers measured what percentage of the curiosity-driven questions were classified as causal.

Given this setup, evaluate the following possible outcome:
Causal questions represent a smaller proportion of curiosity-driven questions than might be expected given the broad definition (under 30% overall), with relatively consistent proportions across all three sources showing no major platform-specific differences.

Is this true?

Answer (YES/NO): NO